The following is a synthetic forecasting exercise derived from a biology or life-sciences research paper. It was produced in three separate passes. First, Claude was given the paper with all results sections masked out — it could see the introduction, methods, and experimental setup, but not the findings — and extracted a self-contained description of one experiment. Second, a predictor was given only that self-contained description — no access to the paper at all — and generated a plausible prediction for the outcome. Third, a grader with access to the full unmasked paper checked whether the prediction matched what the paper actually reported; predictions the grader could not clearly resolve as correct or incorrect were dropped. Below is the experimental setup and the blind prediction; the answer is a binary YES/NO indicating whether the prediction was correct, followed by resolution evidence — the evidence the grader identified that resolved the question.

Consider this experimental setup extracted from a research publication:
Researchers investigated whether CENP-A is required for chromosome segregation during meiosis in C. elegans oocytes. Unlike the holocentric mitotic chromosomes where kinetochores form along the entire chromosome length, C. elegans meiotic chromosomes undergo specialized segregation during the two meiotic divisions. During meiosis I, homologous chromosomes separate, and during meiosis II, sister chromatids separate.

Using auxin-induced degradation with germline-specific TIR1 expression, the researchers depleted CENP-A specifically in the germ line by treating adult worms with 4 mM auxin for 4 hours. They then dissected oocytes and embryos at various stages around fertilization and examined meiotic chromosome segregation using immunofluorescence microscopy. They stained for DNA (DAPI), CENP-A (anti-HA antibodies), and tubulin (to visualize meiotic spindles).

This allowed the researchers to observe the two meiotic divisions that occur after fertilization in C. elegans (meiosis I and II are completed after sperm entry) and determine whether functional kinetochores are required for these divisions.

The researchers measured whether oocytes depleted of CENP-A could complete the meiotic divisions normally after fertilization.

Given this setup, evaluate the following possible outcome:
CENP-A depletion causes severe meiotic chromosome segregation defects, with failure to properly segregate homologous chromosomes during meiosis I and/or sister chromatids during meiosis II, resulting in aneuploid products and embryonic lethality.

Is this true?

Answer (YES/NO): NO